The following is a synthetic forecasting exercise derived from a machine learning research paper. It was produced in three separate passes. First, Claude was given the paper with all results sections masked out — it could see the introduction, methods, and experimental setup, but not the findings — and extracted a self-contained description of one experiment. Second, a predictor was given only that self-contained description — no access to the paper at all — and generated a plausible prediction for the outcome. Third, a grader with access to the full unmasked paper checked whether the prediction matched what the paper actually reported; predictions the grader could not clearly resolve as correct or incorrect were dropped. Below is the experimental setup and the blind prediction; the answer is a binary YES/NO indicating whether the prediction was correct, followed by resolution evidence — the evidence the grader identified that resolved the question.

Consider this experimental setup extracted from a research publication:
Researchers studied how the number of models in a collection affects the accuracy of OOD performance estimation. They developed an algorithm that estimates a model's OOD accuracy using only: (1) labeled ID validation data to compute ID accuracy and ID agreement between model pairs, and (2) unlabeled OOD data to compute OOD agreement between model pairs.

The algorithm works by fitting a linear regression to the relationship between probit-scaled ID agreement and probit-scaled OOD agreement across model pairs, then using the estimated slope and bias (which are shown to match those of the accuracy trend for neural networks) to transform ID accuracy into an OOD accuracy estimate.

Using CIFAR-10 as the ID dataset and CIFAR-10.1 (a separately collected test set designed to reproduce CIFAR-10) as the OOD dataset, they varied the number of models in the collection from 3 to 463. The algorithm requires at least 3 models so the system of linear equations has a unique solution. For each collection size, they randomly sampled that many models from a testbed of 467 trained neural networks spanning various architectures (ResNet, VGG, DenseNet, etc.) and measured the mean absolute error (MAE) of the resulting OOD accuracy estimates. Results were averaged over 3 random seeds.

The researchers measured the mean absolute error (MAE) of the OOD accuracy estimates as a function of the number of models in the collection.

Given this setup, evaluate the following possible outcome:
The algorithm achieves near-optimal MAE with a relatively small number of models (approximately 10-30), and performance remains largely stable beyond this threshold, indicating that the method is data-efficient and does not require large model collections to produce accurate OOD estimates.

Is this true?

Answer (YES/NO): NO